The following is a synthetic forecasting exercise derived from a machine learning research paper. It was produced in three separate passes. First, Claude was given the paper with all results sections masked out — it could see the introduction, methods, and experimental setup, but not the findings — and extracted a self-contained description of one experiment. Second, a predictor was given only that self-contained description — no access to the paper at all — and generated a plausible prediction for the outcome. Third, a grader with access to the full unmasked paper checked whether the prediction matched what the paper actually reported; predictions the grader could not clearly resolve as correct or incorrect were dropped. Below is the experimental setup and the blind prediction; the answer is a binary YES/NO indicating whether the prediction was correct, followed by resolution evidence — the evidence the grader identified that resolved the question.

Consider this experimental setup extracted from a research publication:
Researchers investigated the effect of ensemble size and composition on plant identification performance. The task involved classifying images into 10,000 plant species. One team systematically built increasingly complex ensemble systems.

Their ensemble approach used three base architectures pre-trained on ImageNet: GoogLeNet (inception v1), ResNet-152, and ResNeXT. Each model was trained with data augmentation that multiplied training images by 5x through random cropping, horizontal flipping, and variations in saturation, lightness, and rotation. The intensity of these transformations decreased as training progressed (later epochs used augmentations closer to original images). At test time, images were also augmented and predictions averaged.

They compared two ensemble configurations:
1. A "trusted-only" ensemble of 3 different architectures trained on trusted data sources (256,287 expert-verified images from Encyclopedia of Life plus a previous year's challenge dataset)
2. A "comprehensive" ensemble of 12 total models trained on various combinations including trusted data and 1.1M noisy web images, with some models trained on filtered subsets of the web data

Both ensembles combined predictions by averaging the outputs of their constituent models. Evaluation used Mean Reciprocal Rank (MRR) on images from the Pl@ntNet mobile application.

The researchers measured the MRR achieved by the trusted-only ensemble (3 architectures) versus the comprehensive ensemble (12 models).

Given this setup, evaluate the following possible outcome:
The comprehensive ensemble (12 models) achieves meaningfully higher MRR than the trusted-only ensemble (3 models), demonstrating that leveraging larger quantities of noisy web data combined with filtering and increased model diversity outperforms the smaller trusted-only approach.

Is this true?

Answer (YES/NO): YES